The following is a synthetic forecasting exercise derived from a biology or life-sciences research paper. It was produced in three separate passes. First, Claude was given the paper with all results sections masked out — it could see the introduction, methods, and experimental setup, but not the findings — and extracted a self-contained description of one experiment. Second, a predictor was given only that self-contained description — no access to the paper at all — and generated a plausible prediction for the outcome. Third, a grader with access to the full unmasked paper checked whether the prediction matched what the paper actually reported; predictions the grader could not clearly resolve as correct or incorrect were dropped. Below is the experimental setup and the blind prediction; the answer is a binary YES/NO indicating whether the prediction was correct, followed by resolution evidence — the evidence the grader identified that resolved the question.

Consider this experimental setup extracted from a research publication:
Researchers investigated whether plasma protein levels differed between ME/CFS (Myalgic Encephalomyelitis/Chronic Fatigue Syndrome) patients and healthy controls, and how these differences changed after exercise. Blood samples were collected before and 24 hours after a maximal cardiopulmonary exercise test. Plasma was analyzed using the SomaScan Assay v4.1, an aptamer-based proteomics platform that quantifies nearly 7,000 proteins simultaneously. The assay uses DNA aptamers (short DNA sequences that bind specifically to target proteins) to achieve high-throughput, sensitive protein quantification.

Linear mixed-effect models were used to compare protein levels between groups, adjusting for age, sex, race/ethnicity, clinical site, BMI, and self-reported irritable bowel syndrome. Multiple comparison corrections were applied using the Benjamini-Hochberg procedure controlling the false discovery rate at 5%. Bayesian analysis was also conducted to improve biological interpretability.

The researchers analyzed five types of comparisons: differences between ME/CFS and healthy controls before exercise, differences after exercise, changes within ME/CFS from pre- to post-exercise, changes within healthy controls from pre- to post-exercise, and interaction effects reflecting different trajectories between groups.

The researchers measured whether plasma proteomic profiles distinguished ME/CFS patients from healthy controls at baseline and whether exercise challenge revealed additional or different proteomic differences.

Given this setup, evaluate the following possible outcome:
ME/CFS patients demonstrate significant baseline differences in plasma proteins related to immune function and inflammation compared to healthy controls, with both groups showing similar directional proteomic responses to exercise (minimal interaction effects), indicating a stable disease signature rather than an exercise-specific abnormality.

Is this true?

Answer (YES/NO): NO